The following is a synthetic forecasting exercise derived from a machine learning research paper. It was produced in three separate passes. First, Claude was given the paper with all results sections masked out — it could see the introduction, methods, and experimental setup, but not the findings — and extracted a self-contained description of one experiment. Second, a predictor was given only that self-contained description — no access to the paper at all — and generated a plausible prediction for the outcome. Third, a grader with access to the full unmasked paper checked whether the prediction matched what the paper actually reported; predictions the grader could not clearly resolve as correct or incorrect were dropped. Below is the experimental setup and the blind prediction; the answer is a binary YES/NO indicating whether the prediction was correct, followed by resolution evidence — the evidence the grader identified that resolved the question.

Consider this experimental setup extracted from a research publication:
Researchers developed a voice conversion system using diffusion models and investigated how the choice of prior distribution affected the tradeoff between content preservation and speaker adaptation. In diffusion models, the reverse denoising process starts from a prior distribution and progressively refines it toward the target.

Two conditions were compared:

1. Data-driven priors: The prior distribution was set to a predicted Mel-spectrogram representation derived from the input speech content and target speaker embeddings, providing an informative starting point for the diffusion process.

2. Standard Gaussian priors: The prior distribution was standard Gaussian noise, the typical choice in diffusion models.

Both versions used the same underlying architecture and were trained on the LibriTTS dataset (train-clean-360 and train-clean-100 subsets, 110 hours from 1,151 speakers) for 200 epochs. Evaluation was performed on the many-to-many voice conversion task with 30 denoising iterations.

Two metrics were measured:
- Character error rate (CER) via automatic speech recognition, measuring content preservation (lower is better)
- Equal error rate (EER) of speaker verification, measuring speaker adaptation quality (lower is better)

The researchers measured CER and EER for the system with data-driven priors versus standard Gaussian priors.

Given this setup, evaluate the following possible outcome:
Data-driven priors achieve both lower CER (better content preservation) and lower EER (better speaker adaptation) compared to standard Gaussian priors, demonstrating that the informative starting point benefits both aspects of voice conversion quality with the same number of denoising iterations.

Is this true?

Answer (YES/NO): NO